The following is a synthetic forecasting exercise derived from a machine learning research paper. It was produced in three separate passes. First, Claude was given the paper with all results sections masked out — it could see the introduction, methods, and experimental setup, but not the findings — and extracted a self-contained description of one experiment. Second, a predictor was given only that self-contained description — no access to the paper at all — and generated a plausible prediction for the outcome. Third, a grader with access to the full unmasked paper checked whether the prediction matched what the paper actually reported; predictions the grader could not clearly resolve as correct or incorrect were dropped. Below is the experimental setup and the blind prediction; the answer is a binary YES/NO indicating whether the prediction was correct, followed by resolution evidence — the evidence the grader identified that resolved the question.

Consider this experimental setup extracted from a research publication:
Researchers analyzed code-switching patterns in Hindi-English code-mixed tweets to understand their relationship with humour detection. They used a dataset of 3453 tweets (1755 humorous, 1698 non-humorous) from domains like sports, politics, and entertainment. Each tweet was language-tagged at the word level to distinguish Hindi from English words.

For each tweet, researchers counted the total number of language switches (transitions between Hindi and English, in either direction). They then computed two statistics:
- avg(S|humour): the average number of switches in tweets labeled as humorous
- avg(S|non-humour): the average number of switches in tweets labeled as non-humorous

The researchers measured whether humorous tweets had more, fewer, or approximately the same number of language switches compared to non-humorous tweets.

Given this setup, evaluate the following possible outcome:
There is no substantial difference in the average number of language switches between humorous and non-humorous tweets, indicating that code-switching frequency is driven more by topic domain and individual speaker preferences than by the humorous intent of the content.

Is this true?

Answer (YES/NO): NO